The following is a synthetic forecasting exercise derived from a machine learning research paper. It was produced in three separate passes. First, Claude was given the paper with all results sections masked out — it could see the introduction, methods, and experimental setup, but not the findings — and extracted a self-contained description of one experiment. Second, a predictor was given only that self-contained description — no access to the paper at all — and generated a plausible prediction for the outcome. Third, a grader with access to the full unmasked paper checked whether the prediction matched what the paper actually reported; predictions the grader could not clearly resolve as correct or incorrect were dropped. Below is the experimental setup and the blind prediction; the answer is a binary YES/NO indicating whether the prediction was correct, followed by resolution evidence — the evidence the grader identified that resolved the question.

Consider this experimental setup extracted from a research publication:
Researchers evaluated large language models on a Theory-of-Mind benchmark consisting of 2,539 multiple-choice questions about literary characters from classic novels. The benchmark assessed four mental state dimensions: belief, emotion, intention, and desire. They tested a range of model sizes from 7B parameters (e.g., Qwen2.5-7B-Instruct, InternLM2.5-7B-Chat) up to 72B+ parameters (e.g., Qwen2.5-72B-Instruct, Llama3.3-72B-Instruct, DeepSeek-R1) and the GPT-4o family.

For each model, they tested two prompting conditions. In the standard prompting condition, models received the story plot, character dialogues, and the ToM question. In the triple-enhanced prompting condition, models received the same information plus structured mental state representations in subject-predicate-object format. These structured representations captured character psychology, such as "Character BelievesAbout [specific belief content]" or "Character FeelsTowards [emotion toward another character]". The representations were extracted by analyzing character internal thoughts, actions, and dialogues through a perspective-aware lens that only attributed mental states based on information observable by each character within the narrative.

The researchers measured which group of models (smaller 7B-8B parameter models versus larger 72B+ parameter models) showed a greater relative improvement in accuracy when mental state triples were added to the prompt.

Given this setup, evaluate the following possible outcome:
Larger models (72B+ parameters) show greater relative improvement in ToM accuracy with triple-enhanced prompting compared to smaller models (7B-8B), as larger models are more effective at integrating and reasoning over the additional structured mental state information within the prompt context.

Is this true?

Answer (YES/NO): NO